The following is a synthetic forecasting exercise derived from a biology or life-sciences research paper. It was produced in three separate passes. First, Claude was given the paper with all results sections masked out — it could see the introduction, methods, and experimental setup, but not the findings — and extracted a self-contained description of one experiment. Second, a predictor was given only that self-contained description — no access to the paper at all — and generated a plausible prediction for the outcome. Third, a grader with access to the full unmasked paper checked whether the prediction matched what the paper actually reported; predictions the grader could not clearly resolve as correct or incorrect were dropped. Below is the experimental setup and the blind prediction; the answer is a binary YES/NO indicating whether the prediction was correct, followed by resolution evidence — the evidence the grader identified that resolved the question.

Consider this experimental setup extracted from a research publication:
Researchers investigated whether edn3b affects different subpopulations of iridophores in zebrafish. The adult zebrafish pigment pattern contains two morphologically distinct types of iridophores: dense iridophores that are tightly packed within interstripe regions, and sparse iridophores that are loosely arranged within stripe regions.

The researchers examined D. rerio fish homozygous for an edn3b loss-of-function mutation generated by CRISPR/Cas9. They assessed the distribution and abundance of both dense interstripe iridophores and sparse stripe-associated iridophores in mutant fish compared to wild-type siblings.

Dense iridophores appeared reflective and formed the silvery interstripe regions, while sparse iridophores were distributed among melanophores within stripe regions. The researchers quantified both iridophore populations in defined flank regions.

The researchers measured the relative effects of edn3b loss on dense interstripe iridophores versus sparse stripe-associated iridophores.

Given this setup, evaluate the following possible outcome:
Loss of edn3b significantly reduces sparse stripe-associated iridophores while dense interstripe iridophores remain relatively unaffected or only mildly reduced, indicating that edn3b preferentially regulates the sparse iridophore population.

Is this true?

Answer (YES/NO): NO